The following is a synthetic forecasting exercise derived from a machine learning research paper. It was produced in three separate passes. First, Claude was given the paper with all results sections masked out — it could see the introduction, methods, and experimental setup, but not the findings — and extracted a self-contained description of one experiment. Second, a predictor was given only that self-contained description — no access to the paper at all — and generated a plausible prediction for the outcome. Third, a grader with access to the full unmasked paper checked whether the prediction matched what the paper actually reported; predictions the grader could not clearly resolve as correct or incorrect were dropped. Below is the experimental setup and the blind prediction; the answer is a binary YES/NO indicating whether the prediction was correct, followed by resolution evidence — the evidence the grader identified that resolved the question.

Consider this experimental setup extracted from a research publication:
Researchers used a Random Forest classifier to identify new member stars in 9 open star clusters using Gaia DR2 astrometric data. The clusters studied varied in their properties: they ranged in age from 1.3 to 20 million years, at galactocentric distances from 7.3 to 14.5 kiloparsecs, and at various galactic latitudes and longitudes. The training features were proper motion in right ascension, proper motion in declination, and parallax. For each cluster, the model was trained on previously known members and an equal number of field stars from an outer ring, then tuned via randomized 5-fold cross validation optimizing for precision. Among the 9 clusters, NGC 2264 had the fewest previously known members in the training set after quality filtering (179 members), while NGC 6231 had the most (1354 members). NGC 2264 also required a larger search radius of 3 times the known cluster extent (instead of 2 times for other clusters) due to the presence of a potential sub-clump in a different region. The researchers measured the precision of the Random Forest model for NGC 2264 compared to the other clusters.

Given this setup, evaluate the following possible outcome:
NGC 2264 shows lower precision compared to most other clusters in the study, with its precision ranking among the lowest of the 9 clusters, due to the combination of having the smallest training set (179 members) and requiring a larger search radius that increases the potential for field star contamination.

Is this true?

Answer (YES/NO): NO